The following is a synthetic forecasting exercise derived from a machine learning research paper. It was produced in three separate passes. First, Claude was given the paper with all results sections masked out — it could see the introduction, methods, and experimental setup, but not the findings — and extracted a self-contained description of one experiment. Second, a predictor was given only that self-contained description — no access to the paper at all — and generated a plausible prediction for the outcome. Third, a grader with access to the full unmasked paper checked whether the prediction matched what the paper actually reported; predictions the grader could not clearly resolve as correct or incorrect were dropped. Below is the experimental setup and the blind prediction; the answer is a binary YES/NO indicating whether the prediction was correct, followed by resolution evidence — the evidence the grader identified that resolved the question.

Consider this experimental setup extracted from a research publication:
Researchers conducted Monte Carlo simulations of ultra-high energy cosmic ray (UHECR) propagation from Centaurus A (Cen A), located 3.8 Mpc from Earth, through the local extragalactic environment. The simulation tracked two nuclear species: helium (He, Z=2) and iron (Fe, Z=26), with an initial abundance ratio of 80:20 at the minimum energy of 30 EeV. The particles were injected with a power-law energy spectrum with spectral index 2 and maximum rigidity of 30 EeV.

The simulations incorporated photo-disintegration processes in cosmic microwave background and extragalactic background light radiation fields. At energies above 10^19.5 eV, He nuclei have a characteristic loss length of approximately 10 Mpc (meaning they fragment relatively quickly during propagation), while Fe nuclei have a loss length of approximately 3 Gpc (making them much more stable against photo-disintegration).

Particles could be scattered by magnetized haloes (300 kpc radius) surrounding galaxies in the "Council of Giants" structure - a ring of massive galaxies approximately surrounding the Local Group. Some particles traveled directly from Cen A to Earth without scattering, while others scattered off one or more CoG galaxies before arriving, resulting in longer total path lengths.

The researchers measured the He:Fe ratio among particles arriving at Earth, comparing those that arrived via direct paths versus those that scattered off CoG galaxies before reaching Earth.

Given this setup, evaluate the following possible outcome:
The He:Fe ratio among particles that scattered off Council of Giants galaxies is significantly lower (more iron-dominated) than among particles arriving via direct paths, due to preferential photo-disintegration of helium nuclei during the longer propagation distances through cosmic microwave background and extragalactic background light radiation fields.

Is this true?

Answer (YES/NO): YES